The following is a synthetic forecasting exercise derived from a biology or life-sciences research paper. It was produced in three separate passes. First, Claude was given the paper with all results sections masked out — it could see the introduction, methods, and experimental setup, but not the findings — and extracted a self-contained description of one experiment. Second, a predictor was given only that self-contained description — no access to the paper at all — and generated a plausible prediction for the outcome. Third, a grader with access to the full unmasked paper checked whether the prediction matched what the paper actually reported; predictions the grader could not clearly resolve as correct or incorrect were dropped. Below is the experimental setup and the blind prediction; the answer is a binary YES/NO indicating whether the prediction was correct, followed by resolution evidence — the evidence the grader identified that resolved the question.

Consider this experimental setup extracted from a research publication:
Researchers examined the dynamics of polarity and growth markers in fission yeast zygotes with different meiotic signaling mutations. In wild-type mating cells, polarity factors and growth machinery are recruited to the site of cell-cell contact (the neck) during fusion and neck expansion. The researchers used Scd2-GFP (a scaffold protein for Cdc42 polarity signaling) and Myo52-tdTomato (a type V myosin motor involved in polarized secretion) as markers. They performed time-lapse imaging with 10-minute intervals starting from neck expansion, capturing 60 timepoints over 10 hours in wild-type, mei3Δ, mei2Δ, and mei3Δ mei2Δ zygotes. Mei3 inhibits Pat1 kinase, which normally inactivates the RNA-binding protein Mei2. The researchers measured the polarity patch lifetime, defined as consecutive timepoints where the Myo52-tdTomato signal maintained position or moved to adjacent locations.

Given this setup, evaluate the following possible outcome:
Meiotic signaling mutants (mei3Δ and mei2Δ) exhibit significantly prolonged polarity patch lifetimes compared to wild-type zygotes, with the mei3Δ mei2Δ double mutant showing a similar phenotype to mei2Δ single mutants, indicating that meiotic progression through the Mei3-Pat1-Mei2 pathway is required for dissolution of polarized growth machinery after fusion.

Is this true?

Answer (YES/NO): NO